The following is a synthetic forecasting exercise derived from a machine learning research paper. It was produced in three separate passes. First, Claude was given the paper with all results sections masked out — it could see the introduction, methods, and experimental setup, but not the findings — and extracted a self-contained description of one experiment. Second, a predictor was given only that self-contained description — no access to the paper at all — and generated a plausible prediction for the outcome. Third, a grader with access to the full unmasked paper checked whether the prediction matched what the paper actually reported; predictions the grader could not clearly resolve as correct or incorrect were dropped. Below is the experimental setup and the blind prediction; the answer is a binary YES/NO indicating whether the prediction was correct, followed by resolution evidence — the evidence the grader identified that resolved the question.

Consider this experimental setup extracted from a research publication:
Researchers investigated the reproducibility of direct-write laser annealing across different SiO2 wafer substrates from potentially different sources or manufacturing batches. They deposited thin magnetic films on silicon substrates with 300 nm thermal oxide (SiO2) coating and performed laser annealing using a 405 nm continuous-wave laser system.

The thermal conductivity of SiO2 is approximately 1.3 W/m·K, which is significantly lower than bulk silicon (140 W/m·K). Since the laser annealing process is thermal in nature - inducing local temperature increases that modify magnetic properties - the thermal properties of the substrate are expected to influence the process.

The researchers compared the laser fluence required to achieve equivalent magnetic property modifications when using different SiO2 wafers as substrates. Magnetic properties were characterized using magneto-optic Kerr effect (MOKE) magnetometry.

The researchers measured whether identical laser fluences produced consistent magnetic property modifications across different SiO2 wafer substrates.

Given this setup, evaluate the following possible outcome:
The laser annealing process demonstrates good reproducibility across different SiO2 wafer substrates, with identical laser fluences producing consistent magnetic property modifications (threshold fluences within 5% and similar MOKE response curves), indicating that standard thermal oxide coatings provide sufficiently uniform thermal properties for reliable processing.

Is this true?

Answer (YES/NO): NO